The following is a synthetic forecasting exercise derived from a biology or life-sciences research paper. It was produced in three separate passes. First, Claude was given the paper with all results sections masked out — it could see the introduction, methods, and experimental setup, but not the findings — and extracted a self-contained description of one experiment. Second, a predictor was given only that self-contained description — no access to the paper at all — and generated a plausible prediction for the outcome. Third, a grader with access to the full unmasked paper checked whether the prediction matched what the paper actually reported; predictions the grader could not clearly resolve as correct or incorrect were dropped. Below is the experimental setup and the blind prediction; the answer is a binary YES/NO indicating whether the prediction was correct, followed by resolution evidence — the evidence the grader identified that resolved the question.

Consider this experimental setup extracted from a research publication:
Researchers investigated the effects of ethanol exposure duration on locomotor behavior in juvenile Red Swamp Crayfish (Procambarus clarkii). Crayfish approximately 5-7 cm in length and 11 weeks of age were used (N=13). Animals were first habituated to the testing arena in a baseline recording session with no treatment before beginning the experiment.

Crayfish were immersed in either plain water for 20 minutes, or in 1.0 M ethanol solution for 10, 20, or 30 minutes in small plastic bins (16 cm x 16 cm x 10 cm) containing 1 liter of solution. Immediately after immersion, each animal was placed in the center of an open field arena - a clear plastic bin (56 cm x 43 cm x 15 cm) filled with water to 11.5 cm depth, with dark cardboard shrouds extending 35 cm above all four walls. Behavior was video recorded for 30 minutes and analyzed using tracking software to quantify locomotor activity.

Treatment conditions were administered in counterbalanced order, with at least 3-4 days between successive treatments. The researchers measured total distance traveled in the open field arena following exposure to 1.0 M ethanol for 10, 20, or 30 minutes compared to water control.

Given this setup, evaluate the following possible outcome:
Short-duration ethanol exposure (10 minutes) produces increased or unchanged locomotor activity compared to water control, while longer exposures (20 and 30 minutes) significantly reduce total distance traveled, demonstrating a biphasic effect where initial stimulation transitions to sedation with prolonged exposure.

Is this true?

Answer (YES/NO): NO